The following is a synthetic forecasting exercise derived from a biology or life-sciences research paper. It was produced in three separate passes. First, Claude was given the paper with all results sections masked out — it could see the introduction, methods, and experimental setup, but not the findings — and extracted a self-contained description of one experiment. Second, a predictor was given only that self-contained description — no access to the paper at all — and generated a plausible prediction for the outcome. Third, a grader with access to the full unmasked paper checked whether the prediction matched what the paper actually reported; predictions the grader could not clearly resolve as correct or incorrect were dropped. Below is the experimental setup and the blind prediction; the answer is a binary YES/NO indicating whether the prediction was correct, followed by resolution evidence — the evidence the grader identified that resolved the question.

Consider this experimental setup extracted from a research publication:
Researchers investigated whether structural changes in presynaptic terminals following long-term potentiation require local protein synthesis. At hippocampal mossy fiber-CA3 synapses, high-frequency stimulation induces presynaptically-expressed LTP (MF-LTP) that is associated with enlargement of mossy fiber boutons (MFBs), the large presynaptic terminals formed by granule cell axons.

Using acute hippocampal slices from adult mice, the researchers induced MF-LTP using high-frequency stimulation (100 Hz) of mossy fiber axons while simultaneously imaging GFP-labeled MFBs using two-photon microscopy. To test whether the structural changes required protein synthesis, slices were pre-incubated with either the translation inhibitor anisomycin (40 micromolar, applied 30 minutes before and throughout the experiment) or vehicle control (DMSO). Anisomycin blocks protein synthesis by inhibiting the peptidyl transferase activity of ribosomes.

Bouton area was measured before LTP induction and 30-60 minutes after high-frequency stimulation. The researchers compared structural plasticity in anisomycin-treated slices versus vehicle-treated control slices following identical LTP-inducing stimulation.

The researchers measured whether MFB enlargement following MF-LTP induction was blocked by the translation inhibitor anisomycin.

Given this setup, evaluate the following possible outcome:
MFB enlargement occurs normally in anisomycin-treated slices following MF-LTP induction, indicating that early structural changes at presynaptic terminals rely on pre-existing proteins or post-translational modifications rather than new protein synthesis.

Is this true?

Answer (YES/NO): NO